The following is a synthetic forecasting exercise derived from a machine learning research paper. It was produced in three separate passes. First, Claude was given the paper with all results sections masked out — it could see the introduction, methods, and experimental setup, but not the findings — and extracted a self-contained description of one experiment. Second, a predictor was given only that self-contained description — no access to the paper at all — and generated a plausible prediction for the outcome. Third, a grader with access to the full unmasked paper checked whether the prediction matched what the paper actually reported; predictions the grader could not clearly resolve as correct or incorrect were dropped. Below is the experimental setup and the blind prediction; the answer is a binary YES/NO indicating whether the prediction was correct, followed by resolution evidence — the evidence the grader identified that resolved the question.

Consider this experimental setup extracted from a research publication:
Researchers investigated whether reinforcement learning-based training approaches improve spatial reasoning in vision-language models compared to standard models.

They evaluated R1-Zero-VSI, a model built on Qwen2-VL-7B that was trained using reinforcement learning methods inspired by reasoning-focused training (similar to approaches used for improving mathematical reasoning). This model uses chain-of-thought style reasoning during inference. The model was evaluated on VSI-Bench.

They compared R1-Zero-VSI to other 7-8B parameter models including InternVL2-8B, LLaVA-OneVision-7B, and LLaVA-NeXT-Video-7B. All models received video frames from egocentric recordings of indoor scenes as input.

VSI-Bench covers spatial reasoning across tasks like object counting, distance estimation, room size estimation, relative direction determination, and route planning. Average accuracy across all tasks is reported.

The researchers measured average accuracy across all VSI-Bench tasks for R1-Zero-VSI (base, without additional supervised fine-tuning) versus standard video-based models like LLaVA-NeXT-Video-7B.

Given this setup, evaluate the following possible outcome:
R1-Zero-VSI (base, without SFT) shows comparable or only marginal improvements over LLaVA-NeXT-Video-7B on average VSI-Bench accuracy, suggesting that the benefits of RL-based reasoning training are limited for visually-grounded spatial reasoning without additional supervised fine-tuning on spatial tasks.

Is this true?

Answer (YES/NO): NO